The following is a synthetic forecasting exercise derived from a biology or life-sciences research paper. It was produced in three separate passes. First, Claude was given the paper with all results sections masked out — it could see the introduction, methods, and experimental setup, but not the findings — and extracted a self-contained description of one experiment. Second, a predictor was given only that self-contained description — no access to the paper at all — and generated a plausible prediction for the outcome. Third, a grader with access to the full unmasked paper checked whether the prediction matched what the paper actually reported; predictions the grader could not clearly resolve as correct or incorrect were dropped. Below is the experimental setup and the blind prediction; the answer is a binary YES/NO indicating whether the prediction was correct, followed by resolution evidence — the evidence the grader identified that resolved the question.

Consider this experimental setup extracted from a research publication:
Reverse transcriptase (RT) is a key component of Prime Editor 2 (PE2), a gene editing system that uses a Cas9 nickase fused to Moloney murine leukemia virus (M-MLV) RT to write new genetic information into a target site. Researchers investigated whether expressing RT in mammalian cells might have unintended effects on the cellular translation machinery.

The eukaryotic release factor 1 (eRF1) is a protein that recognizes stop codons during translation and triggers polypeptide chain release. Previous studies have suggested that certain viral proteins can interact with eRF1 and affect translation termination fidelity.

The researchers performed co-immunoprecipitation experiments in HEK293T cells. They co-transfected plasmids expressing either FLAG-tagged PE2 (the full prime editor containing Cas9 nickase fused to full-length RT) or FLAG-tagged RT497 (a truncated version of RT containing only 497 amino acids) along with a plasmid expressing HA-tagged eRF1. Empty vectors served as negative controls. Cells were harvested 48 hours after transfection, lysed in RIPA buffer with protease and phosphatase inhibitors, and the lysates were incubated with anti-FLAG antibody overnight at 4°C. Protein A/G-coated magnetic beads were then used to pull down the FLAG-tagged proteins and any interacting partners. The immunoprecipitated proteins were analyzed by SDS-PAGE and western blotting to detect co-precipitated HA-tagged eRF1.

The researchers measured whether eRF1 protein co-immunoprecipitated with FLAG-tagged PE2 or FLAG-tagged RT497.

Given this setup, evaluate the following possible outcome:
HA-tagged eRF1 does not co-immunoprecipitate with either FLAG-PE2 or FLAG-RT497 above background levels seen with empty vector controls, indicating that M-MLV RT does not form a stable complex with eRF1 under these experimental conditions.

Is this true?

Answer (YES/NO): NO